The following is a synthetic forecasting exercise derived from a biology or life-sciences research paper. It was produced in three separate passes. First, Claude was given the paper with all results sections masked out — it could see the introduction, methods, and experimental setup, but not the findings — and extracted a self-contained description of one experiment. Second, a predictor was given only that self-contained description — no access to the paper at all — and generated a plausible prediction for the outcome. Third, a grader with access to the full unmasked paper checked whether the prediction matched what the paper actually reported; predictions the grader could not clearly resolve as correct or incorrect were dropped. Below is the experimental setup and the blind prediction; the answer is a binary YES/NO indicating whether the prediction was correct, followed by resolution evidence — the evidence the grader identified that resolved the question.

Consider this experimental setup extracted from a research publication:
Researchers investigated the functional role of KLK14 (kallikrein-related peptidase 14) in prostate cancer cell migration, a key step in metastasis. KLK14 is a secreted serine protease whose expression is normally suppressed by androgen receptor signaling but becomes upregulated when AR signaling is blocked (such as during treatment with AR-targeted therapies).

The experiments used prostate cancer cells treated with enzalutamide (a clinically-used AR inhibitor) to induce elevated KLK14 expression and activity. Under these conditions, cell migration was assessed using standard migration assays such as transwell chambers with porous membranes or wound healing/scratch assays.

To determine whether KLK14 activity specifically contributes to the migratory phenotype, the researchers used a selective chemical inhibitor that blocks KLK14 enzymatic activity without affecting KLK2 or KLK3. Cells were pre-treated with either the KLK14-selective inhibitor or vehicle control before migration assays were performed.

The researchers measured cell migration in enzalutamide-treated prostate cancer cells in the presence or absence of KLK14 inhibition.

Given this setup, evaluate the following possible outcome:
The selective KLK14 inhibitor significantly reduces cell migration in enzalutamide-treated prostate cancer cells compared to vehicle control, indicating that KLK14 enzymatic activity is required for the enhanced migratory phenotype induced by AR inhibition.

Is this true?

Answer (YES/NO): NO